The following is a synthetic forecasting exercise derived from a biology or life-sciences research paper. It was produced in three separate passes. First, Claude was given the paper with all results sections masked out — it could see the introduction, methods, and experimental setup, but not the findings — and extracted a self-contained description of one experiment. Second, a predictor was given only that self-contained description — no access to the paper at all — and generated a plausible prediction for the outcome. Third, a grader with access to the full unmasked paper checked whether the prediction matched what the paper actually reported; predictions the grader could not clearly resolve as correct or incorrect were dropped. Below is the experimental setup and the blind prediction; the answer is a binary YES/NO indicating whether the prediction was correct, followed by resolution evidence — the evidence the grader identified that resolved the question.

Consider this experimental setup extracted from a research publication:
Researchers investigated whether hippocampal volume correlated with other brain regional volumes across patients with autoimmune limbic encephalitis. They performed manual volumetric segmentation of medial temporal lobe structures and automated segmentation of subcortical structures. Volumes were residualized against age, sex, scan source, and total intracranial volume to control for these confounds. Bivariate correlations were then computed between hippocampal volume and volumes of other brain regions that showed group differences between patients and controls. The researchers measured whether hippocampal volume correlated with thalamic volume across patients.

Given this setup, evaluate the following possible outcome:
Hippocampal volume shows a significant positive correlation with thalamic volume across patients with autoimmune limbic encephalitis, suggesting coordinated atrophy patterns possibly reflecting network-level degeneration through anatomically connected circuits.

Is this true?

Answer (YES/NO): YES